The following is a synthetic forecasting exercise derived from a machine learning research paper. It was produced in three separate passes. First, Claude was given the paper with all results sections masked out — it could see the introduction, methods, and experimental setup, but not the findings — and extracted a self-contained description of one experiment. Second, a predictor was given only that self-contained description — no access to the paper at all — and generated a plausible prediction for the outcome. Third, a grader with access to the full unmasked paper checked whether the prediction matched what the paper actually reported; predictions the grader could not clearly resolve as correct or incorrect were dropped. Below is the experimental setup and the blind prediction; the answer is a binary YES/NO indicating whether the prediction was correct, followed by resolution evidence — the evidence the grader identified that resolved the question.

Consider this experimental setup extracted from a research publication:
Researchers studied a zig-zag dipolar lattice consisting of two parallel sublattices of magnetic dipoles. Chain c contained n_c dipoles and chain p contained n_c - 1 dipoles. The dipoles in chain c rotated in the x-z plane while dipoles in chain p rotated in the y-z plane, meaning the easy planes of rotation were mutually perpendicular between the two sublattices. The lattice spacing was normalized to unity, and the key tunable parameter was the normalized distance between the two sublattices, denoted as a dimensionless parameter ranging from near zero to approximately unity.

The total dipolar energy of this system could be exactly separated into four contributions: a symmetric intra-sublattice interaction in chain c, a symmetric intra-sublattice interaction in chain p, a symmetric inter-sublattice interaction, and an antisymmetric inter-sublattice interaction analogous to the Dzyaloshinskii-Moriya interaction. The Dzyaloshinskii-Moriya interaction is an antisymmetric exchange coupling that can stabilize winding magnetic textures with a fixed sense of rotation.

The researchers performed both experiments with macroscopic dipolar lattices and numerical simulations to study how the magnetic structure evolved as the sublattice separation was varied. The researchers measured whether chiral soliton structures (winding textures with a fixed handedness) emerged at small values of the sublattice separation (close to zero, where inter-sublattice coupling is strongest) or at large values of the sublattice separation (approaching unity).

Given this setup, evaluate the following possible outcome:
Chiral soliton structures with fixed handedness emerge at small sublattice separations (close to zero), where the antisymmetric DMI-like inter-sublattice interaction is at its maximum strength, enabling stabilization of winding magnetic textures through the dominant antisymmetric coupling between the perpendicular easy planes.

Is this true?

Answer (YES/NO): NO